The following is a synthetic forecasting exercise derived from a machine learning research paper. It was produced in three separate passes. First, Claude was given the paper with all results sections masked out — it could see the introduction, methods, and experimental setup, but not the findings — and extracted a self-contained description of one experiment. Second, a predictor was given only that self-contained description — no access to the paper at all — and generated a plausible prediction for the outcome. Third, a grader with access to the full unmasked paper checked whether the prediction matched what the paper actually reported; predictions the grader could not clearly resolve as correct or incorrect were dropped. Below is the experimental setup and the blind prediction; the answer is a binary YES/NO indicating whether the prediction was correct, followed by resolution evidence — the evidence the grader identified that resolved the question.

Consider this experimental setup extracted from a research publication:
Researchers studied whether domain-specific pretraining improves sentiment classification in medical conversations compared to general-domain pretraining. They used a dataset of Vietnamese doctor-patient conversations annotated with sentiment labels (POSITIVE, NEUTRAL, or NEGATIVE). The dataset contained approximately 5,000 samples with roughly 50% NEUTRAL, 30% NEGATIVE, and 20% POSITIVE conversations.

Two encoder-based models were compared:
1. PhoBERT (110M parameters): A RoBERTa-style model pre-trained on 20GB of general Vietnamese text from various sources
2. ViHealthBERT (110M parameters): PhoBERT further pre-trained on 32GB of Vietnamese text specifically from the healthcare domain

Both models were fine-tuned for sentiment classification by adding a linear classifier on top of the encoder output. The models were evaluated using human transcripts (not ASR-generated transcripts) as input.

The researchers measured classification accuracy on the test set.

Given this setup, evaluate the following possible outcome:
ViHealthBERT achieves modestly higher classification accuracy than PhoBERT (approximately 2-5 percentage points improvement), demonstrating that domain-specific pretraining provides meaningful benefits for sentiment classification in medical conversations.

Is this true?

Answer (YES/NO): NO